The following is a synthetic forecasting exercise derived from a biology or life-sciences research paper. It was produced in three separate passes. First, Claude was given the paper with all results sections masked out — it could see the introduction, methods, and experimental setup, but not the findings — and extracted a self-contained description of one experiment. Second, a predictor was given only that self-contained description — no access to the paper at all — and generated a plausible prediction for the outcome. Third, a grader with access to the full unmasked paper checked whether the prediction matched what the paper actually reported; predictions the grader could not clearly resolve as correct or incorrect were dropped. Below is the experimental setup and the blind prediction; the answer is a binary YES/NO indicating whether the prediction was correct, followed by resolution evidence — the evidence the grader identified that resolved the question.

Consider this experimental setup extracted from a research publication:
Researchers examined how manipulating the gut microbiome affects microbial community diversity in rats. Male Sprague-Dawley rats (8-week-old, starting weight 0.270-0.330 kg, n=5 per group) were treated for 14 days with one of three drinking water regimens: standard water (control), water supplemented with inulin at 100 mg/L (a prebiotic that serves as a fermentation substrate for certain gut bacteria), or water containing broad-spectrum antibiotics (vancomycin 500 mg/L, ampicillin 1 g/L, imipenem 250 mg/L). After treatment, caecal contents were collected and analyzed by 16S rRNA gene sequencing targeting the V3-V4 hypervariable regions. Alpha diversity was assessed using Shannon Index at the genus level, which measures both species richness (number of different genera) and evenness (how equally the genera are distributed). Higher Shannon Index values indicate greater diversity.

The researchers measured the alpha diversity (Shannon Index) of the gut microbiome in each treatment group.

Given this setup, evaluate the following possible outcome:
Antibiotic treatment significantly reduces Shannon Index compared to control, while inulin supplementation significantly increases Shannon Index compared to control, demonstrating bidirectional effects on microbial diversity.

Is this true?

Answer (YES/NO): YES